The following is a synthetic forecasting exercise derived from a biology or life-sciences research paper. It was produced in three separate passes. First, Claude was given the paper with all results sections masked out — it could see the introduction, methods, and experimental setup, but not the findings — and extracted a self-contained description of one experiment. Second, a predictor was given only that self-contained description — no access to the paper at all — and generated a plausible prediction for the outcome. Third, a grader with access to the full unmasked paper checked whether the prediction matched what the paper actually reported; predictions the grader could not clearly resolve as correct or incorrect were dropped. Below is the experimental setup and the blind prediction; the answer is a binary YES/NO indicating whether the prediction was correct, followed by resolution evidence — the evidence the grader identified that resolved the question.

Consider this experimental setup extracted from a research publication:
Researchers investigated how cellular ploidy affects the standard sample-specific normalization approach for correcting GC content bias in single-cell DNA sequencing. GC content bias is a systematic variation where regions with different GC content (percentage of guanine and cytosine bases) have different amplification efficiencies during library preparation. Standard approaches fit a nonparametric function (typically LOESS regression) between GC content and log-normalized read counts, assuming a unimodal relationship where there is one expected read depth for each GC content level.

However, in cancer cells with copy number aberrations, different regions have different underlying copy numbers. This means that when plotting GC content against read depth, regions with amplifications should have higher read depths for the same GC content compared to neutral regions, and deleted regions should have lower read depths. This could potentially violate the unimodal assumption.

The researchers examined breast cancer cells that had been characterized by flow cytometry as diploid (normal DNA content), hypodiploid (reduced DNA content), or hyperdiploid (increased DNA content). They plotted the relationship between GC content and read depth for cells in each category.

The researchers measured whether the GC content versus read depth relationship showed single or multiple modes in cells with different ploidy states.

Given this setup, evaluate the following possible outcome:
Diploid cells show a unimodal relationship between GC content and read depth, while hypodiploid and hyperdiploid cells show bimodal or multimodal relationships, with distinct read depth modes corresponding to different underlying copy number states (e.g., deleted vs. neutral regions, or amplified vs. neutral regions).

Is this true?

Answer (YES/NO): YES